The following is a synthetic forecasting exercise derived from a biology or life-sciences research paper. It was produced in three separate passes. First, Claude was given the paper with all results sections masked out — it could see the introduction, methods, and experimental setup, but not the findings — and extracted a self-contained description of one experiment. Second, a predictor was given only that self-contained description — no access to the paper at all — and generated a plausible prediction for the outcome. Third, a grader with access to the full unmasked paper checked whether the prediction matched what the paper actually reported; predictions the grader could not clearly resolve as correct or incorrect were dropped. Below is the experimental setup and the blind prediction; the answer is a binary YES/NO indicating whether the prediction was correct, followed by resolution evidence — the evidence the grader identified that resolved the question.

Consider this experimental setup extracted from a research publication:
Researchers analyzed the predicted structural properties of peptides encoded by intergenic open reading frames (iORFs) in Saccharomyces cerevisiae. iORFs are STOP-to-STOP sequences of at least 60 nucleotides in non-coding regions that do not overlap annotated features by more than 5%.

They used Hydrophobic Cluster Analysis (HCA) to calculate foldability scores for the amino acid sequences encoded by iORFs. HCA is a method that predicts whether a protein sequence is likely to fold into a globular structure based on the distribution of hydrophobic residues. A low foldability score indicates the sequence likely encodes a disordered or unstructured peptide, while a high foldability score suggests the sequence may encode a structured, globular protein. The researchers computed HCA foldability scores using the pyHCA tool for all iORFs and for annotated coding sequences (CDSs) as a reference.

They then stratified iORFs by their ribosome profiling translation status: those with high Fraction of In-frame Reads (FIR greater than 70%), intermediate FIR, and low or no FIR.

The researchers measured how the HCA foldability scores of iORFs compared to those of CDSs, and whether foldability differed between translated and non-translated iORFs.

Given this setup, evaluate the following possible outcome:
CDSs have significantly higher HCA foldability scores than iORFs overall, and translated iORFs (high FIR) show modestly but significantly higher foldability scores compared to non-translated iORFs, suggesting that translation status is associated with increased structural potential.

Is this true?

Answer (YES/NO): NO